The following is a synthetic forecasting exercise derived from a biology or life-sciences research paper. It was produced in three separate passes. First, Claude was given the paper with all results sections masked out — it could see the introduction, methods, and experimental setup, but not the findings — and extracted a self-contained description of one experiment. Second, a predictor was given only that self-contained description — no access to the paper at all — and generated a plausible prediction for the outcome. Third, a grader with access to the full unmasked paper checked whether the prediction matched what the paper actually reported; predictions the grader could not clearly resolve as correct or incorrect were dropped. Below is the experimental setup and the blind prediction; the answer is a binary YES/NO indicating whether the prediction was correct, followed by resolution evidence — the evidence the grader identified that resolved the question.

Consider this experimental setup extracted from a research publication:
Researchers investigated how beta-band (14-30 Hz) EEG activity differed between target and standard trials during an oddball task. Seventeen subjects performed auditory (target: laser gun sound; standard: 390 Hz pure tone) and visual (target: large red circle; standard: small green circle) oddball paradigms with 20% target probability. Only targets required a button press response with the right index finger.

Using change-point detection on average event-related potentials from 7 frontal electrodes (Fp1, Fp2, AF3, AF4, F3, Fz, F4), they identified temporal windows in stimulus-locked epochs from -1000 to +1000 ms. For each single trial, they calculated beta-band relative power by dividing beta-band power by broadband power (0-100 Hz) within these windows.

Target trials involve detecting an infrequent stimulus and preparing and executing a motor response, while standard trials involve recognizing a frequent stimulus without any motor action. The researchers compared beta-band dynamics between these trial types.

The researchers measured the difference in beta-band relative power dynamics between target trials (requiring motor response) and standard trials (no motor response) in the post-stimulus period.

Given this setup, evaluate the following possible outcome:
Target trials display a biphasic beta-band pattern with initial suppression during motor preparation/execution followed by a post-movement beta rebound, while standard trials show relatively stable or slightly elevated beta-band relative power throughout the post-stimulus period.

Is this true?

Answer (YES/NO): NO